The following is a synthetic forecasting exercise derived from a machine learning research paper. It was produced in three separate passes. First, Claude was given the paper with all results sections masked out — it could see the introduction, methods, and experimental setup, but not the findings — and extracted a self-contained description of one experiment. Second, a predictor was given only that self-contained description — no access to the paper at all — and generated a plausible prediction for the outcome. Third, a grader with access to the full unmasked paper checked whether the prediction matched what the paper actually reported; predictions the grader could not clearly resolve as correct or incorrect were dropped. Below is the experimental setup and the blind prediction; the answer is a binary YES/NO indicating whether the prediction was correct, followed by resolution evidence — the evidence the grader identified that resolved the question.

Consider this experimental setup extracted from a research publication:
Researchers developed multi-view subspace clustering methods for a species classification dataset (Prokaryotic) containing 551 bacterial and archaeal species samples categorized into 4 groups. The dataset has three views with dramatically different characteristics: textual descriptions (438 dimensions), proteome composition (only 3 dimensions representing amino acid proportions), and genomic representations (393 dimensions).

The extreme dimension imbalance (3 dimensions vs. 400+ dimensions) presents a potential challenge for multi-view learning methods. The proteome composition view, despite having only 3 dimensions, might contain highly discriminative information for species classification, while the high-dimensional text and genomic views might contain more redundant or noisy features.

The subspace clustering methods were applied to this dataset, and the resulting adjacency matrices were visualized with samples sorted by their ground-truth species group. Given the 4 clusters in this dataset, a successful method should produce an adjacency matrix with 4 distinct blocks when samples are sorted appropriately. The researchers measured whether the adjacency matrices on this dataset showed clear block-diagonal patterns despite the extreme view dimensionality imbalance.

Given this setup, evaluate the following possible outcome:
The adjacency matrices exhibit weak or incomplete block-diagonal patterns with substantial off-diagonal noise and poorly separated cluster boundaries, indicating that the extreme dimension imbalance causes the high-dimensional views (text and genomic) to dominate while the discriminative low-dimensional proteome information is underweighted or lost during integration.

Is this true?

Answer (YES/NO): NO